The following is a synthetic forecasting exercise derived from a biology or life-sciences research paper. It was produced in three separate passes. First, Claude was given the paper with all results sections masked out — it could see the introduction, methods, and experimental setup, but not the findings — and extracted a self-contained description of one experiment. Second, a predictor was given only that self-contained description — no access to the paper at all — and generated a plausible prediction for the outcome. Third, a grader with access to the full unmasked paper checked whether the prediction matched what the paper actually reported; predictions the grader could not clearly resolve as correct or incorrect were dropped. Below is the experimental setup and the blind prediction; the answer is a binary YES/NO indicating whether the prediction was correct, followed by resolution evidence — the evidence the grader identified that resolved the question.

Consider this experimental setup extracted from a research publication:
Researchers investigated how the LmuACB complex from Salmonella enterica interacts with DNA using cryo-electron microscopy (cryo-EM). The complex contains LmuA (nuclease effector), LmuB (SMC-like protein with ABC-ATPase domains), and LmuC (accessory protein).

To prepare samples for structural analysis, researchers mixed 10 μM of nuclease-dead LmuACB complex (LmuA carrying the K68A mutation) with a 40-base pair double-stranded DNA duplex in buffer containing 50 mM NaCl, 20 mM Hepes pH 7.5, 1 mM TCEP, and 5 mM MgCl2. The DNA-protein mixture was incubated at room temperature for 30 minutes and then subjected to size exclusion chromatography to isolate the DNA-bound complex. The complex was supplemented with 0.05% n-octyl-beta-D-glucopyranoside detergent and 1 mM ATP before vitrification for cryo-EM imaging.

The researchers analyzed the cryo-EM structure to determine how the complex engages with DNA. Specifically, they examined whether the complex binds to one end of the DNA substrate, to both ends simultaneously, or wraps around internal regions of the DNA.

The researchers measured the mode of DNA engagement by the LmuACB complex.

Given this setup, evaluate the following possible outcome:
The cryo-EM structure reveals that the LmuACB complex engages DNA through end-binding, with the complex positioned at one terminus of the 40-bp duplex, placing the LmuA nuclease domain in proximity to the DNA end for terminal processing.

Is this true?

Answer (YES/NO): NO